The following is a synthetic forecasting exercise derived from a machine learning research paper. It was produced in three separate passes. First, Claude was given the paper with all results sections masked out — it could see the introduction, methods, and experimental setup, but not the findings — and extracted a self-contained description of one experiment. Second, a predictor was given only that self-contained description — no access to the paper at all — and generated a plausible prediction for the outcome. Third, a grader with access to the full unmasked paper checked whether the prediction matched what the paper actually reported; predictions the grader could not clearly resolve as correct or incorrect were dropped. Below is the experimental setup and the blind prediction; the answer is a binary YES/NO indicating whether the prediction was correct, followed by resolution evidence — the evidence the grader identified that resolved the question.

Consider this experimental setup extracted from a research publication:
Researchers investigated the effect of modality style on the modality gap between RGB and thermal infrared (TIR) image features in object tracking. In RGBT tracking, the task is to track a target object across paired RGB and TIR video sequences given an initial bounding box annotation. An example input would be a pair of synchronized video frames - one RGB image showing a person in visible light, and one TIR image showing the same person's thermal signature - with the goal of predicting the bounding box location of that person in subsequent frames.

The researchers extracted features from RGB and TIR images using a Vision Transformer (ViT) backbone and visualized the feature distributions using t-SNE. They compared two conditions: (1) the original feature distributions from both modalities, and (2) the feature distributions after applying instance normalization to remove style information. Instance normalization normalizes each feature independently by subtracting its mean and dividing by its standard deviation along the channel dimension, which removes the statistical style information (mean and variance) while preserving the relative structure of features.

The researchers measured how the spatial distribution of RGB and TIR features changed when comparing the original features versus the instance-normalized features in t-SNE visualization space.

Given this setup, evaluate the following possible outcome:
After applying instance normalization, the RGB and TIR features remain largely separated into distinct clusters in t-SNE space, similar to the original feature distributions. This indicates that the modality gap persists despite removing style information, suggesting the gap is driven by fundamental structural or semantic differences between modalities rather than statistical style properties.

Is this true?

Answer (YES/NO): NO